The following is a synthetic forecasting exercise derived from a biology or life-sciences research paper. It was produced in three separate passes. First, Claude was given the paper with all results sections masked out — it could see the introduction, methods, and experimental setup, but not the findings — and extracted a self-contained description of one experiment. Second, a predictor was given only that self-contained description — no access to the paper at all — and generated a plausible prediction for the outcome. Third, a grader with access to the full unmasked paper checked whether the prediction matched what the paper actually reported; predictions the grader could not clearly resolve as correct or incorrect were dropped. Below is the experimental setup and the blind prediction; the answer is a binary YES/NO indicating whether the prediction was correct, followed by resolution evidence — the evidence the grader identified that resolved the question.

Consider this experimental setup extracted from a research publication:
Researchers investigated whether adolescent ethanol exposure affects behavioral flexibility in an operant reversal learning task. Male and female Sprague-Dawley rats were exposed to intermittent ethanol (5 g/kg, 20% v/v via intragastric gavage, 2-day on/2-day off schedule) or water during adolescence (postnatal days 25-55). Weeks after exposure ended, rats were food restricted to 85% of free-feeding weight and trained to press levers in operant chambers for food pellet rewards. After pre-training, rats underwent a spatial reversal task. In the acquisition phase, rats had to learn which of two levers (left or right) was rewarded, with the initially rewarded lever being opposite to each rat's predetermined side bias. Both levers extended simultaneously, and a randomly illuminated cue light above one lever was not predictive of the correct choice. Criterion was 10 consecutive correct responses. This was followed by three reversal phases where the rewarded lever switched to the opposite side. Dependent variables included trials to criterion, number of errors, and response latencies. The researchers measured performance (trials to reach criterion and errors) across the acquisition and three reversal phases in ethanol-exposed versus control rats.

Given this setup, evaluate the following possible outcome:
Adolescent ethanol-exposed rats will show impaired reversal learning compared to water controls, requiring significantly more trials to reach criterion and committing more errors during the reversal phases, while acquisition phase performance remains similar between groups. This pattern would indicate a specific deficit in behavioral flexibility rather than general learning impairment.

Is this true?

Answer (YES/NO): NO